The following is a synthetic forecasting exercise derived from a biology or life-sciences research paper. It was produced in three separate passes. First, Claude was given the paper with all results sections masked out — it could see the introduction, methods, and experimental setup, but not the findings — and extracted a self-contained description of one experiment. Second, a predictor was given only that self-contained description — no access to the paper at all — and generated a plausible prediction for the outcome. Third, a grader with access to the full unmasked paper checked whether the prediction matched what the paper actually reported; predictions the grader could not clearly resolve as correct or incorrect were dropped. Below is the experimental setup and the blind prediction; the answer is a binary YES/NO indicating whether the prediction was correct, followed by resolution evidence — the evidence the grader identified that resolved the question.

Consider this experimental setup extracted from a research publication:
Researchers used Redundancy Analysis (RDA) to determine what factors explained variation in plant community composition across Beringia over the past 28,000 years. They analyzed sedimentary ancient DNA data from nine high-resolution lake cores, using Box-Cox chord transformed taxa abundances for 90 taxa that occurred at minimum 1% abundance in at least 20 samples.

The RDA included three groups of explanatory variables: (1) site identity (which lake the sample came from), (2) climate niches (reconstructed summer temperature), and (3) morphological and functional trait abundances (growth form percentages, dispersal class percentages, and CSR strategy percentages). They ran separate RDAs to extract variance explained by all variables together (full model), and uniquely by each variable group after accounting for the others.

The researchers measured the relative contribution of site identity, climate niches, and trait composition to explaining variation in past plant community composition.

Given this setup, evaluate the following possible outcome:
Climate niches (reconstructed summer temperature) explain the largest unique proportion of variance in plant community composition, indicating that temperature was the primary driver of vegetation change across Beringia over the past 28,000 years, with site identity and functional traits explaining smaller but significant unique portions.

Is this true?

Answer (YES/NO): NO